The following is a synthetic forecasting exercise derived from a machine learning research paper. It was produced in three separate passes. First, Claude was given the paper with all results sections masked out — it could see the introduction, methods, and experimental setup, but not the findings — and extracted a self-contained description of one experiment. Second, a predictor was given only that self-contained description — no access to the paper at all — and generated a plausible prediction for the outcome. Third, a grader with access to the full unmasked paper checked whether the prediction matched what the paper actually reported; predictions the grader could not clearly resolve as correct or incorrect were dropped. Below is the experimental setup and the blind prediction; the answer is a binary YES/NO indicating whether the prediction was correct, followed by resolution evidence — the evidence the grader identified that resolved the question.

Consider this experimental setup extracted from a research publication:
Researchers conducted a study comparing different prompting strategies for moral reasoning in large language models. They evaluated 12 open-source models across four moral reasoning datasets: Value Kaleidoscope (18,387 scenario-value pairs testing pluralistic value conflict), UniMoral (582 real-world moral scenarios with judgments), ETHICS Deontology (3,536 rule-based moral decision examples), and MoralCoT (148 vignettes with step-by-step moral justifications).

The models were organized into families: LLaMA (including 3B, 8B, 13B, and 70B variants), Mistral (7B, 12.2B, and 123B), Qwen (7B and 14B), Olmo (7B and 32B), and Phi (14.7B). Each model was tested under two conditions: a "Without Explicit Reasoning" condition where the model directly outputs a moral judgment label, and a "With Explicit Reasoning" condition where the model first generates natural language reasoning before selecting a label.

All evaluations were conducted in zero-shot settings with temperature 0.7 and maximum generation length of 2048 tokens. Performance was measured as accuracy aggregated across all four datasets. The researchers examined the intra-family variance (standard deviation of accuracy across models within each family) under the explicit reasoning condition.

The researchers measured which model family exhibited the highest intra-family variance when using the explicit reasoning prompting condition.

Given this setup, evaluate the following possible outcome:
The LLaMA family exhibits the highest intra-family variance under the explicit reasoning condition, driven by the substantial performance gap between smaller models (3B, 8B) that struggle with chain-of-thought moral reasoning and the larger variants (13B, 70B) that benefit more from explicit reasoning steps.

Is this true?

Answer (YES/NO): YES